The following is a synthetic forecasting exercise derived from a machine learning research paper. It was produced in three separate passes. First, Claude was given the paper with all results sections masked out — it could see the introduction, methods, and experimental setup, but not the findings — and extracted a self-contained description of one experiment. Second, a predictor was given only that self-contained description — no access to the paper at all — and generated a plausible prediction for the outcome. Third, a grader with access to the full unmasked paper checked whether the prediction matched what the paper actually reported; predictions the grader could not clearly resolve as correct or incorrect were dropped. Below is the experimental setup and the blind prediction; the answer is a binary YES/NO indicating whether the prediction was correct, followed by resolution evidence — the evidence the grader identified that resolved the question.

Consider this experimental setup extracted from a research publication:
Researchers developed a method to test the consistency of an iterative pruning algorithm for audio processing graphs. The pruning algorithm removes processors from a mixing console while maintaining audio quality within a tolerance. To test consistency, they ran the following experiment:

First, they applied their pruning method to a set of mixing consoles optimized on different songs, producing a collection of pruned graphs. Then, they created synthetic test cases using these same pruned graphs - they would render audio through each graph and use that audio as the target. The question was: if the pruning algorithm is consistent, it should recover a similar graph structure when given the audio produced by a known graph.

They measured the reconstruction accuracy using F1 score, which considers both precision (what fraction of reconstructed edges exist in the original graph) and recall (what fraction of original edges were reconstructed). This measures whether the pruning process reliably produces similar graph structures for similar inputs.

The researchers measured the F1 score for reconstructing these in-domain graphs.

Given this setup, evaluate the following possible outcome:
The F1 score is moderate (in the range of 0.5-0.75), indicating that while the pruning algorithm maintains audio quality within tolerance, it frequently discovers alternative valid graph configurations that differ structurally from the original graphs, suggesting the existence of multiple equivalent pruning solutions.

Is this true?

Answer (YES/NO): NO